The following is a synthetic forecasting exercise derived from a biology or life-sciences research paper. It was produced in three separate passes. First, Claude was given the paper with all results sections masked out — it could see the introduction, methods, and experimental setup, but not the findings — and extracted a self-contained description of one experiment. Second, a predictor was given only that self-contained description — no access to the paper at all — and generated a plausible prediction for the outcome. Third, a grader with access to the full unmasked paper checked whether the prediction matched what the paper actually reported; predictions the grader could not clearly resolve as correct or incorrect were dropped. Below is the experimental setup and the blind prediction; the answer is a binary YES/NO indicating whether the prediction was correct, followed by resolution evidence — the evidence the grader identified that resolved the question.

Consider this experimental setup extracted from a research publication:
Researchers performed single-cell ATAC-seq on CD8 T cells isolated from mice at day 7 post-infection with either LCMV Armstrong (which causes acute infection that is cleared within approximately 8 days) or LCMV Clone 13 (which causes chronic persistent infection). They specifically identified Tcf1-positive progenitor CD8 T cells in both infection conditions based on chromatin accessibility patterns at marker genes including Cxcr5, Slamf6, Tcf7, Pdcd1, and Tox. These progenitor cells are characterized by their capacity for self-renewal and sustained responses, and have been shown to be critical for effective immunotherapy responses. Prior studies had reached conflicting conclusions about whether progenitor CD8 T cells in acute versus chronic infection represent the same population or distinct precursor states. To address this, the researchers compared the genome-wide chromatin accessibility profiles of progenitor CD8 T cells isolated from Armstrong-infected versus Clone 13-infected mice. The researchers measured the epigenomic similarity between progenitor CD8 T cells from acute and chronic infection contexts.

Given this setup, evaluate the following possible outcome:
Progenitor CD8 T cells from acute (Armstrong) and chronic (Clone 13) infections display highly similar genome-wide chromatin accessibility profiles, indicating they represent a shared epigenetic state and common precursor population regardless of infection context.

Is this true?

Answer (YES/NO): YES